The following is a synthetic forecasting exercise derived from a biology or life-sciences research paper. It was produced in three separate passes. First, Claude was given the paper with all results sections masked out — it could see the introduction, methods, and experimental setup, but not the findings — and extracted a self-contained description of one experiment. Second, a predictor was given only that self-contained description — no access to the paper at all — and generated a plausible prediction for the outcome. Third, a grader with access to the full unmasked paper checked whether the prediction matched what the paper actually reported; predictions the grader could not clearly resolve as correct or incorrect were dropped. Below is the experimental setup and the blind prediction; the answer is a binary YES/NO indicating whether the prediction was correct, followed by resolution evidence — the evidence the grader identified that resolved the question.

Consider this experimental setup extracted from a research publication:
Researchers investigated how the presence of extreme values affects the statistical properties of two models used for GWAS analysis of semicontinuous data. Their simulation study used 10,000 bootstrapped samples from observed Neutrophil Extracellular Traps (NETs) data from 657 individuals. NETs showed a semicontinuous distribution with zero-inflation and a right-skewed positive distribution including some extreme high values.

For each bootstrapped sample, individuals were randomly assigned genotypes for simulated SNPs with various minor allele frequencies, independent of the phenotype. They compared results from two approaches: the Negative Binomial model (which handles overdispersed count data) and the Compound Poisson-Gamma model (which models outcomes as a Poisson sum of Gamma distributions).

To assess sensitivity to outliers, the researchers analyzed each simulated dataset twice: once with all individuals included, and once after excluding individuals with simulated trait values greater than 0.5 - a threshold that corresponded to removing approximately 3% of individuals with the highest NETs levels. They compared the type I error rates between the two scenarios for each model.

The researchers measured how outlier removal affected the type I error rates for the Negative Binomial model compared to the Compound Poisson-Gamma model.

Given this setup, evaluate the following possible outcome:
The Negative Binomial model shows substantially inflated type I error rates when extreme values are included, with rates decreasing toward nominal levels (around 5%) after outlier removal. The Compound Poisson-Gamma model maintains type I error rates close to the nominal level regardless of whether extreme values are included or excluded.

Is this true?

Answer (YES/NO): YES